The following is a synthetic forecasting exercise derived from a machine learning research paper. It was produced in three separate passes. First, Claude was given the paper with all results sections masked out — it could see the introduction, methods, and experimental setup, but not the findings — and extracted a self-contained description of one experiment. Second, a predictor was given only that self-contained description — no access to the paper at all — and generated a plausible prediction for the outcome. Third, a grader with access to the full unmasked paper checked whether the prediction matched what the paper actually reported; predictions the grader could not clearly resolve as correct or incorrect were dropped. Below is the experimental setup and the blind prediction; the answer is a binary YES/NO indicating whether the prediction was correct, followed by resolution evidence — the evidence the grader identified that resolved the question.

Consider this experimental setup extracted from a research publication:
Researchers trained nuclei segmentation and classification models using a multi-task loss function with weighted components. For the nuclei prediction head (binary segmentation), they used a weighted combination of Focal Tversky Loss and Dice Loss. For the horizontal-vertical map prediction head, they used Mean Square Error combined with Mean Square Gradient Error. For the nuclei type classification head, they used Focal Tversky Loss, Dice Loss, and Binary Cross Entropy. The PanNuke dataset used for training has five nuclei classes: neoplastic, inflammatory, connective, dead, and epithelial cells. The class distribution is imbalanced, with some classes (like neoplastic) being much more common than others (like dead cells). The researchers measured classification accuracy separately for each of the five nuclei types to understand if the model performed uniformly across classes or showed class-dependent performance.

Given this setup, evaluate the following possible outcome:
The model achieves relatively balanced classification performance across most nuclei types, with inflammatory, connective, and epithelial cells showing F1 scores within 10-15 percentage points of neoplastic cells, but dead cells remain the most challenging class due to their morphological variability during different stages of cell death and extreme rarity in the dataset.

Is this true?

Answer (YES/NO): NO